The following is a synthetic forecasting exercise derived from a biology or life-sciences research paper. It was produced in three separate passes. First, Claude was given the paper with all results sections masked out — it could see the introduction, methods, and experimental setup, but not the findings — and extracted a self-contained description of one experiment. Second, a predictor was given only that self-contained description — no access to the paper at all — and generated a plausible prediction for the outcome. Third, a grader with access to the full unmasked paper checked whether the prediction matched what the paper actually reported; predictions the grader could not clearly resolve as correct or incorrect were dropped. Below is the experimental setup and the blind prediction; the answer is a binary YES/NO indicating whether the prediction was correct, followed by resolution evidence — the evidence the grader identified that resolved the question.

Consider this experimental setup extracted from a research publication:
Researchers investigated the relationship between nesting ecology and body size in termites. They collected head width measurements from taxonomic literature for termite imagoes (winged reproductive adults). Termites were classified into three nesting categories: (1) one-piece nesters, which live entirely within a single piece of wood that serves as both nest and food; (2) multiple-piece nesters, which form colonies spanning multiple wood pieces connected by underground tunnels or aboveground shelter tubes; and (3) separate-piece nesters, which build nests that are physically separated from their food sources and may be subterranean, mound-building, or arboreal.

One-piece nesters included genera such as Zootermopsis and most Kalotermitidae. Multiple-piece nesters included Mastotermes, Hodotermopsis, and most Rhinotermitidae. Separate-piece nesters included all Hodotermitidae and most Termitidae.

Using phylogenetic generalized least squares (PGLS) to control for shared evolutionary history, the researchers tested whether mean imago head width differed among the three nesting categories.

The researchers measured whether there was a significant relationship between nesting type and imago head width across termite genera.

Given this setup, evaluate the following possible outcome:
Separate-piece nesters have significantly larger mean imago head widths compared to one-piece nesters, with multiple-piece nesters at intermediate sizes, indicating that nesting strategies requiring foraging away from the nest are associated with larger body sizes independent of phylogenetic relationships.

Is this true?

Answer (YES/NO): NO